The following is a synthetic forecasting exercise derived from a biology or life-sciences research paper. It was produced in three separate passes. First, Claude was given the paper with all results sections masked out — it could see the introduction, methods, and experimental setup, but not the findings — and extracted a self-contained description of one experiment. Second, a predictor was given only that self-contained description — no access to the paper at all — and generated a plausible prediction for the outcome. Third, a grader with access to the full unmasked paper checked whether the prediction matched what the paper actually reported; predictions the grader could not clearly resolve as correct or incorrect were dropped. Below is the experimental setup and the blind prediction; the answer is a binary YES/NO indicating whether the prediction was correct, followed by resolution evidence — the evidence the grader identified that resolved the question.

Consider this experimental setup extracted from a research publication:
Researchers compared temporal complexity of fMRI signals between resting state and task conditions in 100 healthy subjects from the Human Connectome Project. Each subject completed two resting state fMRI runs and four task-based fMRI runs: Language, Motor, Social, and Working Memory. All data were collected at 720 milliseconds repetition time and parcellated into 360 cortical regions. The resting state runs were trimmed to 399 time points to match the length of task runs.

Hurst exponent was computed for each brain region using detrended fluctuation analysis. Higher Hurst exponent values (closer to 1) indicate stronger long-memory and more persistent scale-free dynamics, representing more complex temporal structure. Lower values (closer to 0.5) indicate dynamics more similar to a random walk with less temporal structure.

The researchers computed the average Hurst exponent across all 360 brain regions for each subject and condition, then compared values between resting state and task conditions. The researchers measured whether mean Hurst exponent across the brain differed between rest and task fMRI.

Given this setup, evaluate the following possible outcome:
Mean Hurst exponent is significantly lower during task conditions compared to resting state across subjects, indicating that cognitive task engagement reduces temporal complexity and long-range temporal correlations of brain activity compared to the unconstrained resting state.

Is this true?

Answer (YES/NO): YES